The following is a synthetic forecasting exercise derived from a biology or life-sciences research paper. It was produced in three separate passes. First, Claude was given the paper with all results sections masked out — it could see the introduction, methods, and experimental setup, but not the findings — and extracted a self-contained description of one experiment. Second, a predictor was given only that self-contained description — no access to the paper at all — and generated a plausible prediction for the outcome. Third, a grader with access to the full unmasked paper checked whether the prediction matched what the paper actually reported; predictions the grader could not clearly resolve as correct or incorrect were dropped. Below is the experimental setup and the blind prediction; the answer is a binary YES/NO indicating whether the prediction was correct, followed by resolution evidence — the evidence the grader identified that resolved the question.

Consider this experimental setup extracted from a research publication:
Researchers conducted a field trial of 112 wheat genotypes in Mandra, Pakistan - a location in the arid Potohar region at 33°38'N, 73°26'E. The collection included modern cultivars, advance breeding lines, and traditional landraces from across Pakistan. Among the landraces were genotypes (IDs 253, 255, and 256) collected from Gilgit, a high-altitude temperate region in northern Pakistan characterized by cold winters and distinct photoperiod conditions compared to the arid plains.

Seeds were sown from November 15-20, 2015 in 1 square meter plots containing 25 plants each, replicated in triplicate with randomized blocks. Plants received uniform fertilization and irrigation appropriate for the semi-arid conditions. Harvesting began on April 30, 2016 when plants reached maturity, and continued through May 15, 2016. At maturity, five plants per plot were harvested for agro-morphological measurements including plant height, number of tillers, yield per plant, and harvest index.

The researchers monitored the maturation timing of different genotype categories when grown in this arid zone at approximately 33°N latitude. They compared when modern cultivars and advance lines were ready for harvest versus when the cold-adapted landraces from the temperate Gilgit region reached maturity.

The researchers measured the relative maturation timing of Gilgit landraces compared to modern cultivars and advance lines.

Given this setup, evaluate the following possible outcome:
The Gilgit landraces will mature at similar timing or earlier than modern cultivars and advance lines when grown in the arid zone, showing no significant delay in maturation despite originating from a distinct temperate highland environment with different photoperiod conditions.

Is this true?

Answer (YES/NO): NO